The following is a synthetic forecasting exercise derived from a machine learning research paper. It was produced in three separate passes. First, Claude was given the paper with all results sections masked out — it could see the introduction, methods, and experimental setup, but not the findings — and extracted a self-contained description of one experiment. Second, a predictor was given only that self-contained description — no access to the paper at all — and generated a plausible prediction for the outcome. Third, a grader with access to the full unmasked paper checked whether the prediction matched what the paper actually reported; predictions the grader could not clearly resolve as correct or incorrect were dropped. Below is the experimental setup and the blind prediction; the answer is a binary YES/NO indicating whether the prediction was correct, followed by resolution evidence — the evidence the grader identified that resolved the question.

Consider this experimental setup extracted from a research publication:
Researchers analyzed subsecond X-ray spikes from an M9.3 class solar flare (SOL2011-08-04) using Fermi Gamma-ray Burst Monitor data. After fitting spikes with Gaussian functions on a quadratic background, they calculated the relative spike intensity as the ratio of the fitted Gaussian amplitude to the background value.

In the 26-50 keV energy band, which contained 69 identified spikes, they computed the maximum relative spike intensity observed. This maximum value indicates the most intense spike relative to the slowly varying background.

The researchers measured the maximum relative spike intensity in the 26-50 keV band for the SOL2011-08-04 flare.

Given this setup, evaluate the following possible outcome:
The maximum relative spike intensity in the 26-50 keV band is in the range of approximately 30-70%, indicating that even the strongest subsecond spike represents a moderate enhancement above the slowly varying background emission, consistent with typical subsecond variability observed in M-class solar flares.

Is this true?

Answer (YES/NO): NO